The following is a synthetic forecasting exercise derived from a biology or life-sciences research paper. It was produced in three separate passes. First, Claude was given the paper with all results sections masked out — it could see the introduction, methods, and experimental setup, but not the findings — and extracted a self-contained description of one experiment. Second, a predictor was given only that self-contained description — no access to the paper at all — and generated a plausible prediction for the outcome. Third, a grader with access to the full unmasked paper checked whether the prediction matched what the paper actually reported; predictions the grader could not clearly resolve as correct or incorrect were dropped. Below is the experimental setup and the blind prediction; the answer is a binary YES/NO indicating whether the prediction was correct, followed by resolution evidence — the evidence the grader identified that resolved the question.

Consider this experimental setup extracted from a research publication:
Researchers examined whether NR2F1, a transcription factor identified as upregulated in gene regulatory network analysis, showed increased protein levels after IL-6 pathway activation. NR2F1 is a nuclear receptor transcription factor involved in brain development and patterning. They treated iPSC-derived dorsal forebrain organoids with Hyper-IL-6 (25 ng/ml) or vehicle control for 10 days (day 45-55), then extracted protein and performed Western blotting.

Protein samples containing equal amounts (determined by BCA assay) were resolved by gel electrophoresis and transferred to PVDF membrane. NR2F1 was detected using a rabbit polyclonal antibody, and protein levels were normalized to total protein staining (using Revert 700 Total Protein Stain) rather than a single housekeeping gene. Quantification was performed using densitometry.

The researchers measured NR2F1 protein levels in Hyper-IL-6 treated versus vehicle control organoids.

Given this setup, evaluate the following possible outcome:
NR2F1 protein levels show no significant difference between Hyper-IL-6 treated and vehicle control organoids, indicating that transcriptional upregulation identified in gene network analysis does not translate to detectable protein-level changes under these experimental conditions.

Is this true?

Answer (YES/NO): NO